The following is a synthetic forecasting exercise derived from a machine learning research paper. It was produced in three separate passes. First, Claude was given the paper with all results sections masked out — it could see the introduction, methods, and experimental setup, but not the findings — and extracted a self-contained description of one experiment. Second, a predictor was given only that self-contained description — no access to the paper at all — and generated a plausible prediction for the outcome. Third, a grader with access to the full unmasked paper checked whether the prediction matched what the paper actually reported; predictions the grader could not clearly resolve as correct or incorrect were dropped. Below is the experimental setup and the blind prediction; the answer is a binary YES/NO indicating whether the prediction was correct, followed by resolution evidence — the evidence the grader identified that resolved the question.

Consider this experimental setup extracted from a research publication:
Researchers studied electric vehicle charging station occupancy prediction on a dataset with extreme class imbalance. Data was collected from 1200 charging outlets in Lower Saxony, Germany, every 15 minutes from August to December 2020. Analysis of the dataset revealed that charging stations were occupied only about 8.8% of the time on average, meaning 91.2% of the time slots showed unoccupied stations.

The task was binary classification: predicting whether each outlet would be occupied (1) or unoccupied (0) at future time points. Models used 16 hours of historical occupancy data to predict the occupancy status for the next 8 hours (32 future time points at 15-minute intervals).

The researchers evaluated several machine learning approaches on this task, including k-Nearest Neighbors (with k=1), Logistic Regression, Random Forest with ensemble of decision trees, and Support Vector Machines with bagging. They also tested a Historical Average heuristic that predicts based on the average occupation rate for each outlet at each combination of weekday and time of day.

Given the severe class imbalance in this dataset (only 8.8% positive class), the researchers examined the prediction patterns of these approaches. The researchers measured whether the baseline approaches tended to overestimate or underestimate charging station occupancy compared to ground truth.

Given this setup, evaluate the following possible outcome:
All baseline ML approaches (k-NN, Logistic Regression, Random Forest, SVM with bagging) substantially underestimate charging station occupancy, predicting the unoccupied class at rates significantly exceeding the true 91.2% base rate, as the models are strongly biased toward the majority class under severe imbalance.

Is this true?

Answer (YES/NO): YES